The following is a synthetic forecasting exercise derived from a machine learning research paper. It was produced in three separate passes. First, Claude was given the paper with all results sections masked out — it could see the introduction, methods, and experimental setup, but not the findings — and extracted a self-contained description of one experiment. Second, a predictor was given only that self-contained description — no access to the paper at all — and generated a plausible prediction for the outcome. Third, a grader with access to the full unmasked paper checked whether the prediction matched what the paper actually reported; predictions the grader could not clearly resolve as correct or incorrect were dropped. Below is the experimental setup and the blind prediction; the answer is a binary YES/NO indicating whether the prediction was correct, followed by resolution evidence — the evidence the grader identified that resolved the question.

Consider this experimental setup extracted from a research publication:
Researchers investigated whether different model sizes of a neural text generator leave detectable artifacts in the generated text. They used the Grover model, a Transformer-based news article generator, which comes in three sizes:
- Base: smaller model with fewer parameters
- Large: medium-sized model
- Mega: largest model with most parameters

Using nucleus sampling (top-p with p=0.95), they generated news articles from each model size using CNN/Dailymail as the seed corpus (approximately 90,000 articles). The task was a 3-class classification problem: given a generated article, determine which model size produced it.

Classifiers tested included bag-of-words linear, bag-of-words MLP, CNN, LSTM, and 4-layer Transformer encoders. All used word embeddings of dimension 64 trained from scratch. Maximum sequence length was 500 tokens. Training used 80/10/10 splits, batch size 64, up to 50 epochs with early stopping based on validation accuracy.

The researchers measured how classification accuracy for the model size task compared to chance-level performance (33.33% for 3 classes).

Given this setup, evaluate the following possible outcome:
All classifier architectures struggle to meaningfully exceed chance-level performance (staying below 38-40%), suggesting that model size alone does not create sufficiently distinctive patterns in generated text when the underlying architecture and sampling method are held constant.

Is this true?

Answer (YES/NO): NO